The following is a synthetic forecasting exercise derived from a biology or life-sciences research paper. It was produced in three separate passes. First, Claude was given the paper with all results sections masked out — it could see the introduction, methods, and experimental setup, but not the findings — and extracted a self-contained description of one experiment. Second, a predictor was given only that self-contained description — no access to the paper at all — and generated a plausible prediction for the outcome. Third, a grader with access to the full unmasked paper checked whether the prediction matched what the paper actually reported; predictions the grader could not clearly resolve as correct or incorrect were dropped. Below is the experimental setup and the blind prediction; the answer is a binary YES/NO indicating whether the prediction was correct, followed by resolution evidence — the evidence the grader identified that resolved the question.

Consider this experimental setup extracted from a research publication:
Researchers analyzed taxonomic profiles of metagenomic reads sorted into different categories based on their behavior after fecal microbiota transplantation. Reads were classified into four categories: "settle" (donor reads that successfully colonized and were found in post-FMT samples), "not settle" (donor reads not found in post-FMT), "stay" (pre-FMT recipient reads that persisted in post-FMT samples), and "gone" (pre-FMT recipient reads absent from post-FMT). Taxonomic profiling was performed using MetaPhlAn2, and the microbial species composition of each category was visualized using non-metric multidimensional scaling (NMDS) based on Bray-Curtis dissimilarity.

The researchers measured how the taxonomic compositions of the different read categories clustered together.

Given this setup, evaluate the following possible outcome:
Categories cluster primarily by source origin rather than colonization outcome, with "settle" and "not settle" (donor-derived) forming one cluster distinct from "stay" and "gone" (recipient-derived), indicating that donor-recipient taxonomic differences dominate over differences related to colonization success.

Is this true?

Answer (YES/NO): NO